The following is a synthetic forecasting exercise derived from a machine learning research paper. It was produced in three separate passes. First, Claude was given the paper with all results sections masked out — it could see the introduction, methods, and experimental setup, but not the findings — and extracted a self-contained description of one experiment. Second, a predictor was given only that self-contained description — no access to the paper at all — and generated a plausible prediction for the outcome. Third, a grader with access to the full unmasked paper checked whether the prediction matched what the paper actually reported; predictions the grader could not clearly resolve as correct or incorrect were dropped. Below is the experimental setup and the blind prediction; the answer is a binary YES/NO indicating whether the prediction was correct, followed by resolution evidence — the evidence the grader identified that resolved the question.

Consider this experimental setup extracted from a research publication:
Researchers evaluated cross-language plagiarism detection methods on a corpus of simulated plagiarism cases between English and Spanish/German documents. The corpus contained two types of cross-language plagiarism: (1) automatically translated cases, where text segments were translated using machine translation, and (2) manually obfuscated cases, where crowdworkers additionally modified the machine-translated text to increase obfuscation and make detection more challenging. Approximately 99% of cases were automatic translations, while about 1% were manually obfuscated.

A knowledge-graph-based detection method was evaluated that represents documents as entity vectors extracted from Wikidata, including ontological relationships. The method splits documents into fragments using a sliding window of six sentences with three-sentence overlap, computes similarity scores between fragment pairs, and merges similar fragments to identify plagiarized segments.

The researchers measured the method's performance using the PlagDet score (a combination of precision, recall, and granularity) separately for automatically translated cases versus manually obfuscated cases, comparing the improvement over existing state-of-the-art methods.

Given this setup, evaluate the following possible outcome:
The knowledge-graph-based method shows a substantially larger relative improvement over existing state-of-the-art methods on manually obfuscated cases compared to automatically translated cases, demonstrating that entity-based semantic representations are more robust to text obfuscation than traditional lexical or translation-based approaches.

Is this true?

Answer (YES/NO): YES